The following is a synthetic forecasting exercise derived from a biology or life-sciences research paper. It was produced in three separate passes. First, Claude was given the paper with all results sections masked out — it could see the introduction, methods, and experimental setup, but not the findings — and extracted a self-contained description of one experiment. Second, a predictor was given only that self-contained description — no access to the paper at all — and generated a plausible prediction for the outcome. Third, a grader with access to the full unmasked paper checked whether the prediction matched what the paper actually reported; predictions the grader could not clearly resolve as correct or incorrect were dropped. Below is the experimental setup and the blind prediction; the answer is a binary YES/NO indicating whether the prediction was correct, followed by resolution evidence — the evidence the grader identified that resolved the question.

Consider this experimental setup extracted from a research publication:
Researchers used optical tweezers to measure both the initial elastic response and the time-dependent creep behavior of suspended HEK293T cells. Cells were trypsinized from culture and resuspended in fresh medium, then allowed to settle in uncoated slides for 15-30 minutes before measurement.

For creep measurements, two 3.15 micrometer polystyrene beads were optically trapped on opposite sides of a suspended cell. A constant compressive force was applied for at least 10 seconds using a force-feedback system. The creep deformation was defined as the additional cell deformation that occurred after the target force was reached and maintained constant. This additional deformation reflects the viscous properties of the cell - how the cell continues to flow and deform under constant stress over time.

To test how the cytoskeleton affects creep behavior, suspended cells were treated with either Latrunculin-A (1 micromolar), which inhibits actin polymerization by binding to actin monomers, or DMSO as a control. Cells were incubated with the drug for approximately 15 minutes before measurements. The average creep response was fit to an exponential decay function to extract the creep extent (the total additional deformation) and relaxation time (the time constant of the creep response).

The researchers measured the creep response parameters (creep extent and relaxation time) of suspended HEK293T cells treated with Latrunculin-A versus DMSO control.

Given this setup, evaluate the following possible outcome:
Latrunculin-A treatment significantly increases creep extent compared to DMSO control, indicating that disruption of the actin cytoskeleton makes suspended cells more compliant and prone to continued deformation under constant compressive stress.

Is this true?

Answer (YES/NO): YES